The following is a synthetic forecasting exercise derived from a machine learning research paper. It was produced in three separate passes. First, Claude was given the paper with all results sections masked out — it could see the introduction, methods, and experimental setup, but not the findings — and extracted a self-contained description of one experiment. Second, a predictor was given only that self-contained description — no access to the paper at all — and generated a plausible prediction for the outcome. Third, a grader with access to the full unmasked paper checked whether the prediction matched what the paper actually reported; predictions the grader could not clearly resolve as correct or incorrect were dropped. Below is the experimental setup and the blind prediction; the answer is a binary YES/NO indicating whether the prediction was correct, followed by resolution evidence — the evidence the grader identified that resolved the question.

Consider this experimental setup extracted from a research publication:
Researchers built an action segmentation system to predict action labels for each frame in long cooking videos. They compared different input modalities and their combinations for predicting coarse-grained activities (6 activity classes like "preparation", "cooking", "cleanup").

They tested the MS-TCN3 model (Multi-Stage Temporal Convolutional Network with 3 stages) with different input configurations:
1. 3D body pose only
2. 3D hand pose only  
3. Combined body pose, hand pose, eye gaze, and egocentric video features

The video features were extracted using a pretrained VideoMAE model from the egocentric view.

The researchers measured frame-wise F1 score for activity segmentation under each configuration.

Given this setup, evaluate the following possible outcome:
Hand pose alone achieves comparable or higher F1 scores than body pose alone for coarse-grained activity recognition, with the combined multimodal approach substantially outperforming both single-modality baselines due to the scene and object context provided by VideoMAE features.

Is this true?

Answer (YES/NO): YES